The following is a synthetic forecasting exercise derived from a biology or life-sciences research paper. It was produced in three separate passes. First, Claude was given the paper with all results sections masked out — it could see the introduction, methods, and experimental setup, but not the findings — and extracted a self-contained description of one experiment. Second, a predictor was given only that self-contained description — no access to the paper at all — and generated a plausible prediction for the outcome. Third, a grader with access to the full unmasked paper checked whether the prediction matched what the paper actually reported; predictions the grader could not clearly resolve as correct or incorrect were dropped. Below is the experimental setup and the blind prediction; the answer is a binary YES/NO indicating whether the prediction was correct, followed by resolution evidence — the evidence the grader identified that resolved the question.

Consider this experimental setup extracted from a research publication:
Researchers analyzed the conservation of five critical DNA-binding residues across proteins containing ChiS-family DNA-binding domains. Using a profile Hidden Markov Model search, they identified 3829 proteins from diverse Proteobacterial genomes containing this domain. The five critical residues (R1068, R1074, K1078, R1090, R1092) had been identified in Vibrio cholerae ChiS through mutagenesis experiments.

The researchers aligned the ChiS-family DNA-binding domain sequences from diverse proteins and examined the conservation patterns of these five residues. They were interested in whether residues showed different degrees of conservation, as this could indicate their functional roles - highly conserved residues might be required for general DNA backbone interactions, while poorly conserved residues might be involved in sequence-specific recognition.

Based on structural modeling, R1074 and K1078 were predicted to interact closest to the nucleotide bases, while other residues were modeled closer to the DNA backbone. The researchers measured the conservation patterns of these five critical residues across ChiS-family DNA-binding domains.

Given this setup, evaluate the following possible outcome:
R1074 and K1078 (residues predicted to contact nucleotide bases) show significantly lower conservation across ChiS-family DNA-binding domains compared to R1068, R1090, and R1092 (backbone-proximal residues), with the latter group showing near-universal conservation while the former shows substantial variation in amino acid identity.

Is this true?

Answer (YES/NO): NO